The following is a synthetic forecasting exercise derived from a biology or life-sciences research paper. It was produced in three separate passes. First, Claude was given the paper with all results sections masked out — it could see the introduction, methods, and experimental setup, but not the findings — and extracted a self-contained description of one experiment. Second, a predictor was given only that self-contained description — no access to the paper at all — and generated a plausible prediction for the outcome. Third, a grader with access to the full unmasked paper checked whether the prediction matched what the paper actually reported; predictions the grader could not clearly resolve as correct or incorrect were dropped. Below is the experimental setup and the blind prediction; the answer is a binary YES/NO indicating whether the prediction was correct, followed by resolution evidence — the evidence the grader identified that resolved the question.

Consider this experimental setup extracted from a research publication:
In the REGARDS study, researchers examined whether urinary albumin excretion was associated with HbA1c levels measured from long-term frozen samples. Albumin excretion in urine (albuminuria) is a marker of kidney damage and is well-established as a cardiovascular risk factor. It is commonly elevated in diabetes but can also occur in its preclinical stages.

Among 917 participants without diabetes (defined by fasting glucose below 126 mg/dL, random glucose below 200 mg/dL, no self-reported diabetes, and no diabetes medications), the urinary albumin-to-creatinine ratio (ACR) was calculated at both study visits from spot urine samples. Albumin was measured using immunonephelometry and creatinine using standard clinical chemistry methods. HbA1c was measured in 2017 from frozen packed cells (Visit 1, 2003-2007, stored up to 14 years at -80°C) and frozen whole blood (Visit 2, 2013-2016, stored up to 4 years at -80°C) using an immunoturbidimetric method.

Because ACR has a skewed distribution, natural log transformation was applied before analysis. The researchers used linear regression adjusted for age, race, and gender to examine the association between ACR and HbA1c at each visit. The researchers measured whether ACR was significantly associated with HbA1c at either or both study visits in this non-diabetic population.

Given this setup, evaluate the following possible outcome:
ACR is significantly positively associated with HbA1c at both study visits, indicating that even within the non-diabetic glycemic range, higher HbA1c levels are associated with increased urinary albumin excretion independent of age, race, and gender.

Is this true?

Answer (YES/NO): NO